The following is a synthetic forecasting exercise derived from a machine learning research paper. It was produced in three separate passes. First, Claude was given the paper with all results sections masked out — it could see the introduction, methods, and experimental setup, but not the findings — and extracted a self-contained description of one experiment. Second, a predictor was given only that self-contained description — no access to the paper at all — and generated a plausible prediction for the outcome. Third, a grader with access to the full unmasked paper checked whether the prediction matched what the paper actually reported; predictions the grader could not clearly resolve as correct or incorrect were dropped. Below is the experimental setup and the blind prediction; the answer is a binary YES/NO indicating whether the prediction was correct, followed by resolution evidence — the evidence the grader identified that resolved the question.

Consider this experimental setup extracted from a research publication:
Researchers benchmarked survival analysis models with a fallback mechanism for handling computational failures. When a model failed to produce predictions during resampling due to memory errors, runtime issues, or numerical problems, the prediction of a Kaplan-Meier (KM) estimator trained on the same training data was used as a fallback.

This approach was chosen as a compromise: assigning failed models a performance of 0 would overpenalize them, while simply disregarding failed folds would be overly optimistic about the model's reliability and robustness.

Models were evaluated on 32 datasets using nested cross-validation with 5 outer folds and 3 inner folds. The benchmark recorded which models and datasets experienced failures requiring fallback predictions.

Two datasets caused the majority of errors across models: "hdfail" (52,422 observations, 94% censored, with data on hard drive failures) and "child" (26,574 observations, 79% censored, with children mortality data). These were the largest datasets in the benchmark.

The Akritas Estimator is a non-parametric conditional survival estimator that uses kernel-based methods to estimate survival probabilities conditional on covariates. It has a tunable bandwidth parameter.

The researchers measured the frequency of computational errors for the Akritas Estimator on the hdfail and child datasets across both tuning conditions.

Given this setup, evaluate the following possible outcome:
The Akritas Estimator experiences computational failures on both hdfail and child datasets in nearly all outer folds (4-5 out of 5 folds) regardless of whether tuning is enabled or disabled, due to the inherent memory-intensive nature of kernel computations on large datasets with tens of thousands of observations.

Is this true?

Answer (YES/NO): YES